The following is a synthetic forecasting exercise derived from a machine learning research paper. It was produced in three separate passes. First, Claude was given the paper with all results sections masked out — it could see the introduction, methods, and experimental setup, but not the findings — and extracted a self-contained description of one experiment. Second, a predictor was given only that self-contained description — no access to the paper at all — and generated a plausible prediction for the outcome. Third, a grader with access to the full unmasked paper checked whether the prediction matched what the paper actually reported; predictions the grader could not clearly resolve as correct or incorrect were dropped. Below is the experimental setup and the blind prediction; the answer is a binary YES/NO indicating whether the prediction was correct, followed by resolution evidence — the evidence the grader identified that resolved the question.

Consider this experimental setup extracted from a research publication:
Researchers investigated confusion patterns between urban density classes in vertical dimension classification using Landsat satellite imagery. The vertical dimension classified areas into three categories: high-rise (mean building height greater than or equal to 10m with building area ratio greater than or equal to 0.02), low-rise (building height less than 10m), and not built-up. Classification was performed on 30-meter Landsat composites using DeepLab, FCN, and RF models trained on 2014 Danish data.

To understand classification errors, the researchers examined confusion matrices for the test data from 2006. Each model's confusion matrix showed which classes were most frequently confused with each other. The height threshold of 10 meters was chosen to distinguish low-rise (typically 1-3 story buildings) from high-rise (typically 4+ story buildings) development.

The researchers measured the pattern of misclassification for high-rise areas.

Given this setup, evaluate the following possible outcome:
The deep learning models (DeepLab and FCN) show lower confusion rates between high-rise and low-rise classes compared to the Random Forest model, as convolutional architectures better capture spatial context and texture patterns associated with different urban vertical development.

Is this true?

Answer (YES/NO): NO